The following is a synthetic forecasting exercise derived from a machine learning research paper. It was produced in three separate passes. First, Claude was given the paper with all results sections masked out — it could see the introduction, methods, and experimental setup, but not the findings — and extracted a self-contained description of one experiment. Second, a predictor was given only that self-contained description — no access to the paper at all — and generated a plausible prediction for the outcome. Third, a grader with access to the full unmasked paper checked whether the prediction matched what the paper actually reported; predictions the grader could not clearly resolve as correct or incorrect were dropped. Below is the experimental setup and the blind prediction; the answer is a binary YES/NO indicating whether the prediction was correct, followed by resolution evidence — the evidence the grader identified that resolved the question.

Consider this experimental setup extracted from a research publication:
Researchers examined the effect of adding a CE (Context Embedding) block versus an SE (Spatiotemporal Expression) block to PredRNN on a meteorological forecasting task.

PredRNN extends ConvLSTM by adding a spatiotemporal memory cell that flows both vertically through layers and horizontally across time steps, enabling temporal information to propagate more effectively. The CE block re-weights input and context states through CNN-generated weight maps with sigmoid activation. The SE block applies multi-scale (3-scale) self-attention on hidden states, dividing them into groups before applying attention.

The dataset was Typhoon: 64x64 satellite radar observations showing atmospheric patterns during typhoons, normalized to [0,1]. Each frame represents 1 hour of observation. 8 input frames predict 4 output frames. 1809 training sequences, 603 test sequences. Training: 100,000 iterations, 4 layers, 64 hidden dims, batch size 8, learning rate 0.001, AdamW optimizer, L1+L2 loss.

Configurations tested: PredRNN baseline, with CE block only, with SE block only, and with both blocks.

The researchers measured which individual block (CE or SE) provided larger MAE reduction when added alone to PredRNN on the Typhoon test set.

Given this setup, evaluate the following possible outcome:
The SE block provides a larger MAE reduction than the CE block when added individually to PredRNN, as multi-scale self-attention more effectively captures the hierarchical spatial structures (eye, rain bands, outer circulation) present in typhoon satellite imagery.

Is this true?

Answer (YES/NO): YES